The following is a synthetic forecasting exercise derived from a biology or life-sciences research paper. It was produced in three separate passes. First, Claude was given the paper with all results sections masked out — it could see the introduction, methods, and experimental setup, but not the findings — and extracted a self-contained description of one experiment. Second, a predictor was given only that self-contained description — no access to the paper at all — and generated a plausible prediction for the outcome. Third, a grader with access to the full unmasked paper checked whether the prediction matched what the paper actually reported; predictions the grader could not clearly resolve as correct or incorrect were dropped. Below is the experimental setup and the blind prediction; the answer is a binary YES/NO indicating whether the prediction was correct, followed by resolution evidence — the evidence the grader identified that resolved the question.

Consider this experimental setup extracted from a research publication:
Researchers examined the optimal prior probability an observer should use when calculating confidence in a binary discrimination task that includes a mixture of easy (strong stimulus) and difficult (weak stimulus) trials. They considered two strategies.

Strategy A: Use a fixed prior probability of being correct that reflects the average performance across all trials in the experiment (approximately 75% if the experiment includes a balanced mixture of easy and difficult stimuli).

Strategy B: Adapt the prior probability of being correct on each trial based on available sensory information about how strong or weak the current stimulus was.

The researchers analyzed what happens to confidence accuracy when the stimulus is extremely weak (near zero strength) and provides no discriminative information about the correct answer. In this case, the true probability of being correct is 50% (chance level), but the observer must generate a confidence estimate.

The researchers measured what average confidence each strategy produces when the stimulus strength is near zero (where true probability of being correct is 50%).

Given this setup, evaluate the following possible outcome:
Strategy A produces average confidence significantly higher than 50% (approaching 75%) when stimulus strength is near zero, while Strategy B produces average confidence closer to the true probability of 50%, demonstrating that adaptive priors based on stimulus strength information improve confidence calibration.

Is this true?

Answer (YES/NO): YES